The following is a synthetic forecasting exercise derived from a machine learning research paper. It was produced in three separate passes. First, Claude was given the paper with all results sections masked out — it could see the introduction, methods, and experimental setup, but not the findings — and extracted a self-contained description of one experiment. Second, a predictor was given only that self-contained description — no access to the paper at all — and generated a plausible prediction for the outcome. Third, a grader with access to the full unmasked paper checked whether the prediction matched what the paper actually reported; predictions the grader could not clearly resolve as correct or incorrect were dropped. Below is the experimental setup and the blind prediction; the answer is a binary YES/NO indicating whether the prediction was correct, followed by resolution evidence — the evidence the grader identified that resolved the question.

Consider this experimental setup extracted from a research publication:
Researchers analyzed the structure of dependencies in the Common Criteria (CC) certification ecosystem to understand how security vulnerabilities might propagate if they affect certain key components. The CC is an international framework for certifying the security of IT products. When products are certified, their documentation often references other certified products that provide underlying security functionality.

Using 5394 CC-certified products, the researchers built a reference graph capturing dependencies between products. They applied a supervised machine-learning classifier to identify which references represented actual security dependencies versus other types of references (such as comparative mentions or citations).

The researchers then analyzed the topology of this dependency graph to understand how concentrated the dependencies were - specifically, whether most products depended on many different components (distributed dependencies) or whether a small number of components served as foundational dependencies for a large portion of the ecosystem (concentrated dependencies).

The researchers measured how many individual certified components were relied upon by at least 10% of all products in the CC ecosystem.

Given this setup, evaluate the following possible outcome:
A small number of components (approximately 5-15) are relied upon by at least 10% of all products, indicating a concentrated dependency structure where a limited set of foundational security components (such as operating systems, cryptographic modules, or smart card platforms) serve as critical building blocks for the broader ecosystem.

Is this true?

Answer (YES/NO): YES